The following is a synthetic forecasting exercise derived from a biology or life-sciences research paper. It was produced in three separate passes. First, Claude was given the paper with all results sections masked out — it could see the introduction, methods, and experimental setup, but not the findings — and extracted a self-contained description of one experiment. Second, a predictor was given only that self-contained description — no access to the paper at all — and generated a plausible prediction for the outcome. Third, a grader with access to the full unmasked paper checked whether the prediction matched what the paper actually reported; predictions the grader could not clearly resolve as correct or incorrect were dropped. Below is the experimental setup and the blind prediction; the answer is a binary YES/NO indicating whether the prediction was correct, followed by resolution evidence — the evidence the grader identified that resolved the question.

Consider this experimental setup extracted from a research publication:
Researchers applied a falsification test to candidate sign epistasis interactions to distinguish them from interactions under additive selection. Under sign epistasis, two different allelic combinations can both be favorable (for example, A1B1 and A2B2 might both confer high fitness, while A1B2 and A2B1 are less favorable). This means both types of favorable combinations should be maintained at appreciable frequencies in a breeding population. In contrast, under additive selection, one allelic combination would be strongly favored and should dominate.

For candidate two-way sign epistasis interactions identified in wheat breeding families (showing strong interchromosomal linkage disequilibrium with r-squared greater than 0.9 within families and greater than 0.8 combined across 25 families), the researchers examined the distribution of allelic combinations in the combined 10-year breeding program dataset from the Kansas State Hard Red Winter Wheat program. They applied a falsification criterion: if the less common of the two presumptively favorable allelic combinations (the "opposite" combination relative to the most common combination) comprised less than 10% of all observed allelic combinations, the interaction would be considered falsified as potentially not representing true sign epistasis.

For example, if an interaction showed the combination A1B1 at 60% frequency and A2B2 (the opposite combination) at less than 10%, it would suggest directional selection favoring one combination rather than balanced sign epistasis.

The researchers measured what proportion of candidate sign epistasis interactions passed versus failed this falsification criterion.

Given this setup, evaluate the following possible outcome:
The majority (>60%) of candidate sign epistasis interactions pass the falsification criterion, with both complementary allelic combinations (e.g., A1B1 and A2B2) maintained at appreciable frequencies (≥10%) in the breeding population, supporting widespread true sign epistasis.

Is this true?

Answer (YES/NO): YES